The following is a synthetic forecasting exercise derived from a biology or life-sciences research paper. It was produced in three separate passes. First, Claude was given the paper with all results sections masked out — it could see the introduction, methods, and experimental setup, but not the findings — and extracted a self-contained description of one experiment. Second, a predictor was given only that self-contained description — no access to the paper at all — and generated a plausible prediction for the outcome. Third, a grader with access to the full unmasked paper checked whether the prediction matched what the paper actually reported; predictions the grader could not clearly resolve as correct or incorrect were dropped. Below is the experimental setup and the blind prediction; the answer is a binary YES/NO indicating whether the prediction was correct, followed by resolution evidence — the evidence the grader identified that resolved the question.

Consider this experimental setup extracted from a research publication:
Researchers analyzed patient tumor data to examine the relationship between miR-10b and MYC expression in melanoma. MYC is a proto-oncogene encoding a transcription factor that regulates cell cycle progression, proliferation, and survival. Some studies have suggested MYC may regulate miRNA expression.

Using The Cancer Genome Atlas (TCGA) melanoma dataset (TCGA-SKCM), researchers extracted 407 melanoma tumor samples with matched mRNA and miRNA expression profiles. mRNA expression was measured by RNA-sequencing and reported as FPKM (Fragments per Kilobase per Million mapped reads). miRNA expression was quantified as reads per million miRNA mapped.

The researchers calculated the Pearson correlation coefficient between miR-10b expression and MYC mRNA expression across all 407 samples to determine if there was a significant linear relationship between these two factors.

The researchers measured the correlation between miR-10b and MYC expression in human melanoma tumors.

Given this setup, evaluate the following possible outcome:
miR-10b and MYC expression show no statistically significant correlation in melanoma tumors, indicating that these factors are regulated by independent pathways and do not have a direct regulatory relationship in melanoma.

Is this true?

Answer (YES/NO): YES